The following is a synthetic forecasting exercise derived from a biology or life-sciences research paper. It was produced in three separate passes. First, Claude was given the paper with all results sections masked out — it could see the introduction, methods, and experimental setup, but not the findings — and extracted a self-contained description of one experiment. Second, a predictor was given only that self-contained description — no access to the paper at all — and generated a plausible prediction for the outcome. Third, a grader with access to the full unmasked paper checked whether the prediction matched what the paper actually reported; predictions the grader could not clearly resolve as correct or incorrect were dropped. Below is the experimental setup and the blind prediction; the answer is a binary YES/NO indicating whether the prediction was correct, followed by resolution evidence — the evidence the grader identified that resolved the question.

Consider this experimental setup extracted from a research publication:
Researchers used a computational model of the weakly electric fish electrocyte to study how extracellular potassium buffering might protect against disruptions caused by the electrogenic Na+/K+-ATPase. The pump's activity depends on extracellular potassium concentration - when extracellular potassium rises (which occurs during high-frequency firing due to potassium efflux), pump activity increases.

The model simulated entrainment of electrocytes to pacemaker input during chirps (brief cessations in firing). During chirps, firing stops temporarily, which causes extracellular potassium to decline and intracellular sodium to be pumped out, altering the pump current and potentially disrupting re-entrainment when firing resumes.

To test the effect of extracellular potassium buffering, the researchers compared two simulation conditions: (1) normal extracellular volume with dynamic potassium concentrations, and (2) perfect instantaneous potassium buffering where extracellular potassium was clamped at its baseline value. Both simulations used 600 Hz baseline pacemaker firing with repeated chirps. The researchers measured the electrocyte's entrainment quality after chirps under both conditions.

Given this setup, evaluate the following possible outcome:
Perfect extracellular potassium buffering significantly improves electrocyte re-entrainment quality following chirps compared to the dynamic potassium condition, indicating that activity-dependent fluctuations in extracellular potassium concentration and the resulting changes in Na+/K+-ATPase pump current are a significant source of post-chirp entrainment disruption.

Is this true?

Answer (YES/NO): YES